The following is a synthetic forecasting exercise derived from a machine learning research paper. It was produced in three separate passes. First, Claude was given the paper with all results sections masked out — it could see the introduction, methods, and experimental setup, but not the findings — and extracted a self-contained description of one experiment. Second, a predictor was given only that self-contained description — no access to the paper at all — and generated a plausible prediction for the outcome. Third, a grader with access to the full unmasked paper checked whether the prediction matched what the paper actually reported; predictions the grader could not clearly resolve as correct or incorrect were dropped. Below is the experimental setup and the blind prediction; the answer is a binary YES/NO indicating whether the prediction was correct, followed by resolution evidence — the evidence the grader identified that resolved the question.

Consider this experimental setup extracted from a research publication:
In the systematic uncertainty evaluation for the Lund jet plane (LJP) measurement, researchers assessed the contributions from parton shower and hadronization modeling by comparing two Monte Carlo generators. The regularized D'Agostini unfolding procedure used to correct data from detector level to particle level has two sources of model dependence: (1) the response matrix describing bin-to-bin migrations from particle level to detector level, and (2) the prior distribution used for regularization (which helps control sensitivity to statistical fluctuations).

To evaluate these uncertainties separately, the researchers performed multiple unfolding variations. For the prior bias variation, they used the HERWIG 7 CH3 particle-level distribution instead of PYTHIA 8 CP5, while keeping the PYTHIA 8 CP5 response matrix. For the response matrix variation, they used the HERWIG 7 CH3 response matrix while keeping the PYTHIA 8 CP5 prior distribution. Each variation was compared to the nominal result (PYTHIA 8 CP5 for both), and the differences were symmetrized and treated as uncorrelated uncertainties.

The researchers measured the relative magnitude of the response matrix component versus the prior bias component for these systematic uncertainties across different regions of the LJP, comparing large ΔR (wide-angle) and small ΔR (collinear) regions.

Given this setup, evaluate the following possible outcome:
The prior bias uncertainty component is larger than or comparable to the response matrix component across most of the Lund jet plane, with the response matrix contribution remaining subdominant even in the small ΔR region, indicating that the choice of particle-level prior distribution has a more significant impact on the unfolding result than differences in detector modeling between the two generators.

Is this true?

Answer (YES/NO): NO